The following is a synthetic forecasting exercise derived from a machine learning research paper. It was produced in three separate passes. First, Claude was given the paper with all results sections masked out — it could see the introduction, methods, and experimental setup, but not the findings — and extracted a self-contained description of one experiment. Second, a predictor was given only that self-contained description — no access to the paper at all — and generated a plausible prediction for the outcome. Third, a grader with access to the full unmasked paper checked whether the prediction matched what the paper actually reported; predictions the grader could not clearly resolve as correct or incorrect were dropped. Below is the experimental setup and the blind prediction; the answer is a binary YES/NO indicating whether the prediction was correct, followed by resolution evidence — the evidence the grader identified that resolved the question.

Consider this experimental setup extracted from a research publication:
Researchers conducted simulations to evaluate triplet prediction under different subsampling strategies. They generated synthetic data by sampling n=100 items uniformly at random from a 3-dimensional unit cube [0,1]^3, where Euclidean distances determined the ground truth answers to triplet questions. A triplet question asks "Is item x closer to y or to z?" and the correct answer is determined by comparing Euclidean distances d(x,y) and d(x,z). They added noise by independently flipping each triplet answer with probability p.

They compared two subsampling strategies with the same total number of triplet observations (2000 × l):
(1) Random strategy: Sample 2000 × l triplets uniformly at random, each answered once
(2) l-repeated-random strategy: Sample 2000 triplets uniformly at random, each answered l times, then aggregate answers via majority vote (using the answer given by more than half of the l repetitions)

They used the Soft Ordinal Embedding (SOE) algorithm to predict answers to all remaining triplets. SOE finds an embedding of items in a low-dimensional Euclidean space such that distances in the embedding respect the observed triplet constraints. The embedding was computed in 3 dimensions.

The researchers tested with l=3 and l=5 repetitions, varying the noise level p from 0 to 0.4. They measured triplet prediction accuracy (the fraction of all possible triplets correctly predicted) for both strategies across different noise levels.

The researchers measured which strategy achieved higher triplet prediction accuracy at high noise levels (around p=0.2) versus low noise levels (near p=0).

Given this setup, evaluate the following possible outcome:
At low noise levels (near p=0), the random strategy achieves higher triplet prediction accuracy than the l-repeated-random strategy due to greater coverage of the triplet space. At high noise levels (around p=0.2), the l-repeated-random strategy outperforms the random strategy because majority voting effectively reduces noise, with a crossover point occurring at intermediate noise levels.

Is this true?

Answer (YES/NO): NO